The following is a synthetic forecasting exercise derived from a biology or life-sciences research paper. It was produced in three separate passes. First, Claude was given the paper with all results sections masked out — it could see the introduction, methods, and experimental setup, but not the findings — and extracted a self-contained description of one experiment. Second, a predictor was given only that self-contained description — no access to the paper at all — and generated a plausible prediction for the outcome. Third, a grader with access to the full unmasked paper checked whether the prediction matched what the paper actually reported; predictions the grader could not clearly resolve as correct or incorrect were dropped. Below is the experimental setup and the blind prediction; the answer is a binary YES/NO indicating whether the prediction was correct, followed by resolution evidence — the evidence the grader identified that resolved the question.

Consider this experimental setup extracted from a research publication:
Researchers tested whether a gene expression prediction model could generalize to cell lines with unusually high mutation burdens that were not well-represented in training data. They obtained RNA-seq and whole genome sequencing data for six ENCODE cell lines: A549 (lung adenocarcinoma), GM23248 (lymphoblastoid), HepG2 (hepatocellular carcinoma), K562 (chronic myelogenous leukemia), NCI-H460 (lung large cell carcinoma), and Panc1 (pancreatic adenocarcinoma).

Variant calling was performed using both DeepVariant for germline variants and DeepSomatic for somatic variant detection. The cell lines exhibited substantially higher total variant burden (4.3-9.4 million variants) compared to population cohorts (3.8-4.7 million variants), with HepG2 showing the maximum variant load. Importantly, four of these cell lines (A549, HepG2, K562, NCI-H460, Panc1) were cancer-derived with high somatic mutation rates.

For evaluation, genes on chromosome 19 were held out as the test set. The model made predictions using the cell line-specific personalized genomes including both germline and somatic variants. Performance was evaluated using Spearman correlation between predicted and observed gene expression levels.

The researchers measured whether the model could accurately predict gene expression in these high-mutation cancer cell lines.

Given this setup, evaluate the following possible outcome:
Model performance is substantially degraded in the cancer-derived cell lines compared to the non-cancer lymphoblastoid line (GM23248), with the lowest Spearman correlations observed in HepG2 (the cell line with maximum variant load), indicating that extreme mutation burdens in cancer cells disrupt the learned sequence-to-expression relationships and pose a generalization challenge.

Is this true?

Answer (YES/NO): NO